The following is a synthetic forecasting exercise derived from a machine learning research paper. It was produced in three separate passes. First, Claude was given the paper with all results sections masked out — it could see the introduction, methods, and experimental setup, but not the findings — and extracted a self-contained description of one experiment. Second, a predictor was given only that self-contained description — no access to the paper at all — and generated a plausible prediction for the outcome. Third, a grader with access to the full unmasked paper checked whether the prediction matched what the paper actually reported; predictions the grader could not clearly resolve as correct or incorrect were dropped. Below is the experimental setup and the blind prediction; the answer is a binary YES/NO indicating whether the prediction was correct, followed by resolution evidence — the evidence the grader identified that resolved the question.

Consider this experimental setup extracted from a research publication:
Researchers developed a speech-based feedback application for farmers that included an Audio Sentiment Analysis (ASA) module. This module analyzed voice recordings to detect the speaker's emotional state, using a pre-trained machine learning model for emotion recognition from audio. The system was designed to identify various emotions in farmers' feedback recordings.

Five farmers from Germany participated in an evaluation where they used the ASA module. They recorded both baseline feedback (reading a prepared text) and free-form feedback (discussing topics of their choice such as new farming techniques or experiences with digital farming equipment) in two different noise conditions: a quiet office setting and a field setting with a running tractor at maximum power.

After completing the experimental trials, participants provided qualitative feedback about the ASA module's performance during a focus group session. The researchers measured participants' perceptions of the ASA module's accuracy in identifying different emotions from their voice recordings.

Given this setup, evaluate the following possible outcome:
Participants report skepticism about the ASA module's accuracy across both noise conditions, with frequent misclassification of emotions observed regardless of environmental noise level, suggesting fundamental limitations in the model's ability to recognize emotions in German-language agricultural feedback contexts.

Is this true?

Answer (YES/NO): NO